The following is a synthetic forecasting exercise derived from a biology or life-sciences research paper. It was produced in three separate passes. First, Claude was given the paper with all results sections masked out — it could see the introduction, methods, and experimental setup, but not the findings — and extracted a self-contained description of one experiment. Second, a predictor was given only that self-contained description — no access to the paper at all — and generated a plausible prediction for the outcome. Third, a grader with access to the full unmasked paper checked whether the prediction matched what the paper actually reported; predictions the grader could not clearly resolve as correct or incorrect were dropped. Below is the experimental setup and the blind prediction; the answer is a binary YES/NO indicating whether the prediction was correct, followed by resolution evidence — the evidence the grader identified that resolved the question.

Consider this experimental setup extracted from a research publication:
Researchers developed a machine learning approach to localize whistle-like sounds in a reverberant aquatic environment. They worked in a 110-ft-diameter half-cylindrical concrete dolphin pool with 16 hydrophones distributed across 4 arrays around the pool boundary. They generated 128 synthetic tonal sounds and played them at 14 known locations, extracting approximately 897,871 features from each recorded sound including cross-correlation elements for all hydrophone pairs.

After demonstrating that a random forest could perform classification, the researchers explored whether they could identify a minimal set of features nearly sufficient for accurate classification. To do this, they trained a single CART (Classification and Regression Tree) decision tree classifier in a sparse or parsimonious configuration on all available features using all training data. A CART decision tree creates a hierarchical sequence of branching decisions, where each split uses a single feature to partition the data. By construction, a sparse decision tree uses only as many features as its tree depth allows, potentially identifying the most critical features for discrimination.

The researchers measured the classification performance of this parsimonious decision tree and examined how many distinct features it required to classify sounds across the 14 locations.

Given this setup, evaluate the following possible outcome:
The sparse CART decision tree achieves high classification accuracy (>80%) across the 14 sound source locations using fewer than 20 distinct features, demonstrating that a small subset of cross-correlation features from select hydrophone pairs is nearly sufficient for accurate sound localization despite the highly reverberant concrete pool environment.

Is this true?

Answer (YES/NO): NO